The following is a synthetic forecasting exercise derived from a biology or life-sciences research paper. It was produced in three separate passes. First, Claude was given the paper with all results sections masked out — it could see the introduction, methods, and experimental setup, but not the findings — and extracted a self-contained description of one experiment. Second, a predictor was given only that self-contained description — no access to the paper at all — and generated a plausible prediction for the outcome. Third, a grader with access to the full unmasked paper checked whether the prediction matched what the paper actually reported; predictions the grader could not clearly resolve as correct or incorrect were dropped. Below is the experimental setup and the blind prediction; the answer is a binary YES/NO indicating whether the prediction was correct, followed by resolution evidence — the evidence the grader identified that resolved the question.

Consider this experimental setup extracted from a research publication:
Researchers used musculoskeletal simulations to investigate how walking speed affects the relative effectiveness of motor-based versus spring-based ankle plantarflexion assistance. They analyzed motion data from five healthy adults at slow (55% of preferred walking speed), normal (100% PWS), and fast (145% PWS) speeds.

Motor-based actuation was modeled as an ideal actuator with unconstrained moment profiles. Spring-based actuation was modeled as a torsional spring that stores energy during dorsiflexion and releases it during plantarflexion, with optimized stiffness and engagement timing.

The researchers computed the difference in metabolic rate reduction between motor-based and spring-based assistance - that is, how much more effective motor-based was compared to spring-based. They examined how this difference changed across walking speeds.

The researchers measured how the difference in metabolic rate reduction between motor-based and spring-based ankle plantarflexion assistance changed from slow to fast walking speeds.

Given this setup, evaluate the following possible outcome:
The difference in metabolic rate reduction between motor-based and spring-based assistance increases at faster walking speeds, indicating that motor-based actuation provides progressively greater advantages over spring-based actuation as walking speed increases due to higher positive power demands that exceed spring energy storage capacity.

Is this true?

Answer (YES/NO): YES